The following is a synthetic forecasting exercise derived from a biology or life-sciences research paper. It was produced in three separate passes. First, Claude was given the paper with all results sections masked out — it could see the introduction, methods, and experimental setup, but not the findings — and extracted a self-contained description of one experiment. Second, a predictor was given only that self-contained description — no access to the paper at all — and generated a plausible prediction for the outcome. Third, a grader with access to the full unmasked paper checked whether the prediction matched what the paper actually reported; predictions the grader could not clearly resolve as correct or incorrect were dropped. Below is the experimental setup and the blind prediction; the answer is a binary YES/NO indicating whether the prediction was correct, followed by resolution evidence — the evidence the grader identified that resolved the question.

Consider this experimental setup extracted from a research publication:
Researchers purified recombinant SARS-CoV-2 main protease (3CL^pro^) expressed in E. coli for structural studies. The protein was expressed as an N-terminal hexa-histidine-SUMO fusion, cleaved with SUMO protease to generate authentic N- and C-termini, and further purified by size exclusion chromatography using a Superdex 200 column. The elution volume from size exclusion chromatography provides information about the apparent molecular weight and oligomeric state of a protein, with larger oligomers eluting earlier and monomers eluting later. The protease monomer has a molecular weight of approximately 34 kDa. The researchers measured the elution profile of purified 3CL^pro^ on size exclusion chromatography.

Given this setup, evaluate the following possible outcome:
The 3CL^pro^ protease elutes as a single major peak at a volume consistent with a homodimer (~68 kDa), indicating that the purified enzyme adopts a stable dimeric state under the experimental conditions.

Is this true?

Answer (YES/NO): YES